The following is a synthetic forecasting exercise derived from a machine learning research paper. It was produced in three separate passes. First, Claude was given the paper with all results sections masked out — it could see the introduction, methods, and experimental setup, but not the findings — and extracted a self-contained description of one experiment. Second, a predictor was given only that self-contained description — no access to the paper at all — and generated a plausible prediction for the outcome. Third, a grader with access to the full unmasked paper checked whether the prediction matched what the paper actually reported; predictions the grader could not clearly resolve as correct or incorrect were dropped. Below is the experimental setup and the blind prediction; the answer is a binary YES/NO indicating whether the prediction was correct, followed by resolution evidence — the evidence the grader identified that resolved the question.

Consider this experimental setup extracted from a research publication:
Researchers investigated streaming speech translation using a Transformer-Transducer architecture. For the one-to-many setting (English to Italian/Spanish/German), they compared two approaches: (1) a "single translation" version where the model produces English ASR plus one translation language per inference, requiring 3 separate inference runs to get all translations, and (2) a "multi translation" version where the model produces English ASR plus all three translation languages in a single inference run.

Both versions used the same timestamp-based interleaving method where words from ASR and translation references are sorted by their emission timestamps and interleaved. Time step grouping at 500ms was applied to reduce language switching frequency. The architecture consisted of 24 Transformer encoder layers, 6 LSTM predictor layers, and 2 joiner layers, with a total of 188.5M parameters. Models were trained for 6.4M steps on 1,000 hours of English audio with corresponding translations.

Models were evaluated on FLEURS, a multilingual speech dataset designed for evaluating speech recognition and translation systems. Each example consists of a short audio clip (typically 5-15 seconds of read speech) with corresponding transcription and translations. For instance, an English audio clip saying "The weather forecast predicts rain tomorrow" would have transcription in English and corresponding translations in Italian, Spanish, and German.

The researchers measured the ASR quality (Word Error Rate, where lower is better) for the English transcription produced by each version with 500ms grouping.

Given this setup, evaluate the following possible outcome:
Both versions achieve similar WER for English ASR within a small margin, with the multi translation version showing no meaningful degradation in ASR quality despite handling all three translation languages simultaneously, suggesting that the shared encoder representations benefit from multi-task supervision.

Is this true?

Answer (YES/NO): NO